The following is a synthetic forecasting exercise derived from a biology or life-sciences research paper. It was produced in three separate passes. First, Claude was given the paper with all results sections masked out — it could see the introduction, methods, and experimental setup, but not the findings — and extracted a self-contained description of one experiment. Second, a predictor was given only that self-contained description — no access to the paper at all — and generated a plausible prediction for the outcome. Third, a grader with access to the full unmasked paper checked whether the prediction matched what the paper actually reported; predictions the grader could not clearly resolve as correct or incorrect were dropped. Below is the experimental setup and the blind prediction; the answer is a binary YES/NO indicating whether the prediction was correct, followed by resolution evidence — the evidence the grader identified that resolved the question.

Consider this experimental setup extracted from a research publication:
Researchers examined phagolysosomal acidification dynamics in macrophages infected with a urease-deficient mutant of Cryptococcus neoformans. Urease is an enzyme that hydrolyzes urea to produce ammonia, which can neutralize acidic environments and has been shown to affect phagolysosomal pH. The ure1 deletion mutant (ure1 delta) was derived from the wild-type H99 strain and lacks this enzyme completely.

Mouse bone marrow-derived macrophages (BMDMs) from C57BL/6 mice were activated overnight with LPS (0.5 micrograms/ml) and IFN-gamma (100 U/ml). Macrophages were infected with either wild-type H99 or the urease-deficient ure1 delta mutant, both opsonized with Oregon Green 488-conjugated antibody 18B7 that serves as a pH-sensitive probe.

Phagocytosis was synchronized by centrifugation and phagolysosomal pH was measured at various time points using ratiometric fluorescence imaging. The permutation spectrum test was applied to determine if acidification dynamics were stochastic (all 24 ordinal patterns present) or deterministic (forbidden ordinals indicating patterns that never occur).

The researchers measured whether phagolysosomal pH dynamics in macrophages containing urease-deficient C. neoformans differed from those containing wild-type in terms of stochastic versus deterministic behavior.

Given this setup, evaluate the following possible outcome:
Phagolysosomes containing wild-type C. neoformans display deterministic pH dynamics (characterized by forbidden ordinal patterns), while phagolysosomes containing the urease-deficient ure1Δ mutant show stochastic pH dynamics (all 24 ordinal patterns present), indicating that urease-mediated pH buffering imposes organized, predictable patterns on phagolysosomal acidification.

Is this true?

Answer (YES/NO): NO